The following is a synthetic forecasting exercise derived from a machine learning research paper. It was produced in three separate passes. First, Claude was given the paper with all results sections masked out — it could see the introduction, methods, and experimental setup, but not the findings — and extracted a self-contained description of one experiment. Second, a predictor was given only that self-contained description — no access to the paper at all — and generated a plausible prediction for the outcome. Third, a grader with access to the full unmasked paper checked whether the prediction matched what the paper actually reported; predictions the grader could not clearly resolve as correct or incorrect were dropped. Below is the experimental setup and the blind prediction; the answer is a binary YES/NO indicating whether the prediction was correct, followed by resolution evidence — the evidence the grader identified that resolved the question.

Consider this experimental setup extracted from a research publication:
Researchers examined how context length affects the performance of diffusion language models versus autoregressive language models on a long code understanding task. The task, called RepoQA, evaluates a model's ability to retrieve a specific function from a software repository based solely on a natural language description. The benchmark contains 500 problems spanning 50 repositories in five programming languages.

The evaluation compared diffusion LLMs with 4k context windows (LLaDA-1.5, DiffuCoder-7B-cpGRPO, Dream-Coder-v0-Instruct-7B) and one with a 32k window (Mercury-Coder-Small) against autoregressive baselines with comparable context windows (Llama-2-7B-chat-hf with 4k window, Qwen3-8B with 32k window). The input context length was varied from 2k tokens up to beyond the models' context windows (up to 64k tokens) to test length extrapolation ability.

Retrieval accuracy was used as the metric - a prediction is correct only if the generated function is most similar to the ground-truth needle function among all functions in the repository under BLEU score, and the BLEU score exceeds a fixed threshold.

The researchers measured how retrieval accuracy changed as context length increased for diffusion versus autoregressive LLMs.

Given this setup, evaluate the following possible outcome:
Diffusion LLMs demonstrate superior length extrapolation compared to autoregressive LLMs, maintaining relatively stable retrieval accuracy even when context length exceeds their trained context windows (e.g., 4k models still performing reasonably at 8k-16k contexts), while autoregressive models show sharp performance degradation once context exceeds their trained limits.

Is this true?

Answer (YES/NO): YES